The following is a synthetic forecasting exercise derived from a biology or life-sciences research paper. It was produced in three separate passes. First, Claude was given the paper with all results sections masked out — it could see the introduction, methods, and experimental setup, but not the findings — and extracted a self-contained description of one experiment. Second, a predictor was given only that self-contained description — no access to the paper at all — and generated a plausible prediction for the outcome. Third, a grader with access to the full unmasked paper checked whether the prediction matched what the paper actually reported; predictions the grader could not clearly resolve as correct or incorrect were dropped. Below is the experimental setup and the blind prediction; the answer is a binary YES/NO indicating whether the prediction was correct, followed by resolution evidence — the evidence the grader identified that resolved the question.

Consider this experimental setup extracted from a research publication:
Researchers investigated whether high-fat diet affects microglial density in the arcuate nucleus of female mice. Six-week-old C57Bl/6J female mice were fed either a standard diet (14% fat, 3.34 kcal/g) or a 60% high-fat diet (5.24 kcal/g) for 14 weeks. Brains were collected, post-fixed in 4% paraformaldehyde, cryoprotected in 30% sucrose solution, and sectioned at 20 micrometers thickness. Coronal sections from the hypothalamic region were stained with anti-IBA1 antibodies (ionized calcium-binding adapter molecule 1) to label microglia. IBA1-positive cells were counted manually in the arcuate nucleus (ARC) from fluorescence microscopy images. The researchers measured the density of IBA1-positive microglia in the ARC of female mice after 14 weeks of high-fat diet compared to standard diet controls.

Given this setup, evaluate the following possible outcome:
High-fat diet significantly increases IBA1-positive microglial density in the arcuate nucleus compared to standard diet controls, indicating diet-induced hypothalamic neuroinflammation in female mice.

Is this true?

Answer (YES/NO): NO